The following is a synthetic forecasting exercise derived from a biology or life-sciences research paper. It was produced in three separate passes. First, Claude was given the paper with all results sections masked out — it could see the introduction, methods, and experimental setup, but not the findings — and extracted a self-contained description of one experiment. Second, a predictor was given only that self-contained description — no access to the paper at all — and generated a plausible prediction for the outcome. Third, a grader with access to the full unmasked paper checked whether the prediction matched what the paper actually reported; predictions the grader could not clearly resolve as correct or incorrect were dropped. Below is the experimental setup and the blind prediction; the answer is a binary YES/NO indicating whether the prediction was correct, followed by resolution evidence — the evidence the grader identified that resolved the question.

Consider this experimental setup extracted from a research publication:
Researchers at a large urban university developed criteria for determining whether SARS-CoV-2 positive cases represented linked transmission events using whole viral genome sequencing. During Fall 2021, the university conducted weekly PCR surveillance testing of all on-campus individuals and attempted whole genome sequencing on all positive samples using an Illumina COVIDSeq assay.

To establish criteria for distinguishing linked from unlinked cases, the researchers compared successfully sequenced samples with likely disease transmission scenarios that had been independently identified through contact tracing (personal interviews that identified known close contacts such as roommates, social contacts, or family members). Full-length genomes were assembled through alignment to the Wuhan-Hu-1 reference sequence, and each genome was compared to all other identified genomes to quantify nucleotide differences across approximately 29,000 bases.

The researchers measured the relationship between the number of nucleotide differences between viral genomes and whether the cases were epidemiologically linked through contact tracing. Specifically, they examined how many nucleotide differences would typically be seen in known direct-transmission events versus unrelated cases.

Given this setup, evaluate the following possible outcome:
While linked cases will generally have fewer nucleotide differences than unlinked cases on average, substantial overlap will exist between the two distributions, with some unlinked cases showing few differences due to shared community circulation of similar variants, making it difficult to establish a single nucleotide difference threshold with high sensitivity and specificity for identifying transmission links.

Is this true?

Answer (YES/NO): NO